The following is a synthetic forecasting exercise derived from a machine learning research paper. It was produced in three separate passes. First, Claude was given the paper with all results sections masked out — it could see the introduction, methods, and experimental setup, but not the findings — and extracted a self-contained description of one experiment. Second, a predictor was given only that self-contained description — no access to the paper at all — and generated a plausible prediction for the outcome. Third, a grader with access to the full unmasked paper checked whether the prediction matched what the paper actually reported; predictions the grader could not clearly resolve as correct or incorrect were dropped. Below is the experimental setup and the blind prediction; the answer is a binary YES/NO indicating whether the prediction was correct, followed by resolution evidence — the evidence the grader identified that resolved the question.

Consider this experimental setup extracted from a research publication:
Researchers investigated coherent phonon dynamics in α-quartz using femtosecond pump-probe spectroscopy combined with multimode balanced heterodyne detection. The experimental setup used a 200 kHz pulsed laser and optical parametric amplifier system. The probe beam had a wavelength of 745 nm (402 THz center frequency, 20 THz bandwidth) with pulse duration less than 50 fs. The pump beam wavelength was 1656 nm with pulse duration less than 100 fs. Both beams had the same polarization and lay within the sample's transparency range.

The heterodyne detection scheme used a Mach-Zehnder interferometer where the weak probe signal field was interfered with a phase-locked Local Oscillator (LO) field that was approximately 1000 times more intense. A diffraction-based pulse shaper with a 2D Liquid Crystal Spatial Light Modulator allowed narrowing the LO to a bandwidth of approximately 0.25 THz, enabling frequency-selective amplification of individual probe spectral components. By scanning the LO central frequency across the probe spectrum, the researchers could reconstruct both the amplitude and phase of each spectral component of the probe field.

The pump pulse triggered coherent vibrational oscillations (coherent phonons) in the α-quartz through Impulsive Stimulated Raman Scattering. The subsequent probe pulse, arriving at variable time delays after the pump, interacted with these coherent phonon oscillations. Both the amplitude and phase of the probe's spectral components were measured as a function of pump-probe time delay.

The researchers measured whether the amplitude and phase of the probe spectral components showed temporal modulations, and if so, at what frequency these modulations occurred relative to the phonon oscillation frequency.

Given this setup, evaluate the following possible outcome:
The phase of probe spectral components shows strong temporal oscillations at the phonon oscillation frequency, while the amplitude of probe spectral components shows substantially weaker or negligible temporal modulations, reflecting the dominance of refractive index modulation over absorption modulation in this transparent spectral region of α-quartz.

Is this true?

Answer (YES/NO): NO